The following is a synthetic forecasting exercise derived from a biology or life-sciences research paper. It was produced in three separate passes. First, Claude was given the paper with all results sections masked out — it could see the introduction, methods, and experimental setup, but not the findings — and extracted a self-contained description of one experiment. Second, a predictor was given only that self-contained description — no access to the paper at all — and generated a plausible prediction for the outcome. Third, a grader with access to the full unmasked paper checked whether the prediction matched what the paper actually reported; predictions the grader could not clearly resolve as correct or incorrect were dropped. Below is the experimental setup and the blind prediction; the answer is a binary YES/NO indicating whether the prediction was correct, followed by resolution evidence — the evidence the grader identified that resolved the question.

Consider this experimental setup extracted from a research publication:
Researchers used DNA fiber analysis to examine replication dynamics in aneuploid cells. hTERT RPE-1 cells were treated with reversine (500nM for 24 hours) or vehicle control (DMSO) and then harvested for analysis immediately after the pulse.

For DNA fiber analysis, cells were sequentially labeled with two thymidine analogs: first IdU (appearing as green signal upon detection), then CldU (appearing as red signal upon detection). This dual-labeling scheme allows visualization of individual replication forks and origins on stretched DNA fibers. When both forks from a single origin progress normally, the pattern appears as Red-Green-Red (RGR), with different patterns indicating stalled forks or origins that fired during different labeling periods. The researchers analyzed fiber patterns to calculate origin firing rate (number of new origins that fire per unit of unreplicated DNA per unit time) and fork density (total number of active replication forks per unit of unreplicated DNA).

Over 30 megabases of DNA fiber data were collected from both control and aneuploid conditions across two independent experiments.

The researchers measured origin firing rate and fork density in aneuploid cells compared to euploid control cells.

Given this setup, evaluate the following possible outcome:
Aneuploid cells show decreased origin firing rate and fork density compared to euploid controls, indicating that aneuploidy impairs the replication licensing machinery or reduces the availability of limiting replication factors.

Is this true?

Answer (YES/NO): NO